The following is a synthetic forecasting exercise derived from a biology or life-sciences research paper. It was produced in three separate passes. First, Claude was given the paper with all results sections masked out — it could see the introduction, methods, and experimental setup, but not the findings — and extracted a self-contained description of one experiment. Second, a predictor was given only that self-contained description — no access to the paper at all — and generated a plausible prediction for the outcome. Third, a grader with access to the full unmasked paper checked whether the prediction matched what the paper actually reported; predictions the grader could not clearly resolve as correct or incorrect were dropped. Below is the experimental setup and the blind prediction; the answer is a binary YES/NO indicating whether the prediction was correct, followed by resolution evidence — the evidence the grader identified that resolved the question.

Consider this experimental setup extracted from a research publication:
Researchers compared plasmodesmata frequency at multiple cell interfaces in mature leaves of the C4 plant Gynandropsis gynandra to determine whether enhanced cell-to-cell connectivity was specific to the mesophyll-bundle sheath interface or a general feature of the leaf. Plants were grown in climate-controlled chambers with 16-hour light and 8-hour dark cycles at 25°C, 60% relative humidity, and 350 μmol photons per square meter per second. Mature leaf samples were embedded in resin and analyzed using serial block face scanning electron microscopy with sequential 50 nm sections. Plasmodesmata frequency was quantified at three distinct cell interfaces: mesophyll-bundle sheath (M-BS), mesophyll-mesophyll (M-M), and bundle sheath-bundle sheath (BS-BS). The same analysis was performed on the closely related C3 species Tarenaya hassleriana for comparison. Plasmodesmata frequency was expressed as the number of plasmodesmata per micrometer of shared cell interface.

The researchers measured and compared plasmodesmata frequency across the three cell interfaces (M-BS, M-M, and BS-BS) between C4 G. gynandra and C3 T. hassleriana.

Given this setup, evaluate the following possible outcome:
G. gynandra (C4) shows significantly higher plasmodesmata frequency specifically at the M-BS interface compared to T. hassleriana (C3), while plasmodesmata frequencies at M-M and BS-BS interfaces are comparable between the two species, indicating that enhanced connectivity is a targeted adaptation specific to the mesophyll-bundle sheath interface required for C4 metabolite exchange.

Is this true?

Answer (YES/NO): NO